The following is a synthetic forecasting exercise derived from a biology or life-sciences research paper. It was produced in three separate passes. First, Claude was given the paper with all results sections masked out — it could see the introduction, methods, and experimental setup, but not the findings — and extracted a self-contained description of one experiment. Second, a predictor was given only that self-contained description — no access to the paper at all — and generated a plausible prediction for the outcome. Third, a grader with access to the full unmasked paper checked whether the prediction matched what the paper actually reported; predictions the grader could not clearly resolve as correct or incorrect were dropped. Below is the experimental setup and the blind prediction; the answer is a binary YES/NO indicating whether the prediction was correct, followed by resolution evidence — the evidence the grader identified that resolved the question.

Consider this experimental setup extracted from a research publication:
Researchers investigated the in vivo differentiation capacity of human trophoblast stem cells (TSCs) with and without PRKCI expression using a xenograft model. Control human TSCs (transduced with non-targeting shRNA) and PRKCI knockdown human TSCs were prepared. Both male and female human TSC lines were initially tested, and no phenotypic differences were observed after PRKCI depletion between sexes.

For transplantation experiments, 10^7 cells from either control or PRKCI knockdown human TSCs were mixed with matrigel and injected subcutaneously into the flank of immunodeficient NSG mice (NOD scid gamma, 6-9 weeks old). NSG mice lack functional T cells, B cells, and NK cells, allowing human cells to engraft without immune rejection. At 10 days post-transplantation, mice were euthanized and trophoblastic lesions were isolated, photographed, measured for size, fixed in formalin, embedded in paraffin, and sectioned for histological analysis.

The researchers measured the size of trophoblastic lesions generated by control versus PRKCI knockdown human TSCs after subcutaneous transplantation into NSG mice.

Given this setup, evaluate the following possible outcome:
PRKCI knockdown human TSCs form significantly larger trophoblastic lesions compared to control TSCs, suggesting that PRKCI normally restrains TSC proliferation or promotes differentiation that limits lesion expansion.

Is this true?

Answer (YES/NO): NO